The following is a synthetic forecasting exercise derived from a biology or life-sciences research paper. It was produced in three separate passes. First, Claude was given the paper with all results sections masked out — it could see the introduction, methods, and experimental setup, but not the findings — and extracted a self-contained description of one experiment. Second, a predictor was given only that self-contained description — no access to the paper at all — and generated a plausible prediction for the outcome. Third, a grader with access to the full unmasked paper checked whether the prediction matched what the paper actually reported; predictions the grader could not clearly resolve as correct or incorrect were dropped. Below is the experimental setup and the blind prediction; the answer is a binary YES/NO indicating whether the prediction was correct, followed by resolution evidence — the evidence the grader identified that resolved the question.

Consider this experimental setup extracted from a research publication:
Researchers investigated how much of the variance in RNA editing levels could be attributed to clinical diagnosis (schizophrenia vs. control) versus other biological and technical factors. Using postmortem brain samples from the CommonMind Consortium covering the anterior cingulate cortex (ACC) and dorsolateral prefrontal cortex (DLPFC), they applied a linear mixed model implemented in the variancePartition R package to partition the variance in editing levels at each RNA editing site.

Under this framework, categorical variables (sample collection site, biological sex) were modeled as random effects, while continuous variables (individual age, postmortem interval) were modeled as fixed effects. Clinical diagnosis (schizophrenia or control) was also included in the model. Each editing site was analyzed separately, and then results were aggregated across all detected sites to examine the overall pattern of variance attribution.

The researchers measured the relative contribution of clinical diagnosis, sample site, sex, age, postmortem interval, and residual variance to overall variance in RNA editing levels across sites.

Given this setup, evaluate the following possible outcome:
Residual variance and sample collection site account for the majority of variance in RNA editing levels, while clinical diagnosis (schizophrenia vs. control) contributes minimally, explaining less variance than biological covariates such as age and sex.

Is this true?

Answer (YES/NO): NO